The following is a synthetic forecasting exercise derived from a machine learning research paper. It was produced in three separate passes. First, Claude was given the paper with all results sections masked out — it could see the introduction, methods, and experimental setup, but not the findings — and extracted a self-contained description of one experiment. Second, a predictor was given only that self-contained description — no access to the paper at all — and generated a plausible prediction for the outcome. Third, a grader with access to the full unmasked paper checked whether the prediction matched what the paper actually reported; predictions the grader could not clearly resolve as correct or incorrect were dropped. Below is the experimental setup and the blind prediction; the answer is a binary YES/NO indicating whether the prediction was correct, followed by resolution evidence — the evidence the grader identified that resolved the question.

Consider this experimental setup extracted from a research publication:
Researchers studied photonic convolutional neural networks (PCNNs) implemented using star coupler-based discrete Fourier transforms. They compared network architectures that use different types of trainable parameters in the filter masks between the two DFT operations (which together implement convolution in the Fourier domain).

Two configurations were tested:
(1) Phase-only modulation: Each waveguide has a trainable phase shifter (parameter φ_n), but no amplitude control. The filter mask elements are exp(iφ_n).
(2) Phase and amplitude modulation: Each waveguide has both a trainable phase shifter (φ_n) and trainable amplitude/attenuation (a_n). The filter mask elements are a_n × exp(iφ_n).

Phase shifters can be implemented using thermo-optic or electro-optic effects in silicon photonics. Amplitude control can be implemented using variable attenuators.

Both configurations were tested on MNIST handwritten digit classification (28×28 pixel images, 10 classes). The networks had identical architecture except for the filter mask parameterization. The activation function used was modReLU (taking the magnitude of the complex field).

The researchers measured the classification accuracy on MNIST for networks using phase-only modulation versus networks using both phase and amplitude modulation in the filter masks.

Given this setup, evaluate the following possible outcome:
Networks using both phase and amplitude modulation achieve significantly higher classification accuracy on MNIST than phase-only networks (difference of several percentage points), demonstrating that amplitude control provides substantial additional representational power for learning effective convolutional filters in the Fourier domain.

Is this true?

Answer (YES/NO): NO